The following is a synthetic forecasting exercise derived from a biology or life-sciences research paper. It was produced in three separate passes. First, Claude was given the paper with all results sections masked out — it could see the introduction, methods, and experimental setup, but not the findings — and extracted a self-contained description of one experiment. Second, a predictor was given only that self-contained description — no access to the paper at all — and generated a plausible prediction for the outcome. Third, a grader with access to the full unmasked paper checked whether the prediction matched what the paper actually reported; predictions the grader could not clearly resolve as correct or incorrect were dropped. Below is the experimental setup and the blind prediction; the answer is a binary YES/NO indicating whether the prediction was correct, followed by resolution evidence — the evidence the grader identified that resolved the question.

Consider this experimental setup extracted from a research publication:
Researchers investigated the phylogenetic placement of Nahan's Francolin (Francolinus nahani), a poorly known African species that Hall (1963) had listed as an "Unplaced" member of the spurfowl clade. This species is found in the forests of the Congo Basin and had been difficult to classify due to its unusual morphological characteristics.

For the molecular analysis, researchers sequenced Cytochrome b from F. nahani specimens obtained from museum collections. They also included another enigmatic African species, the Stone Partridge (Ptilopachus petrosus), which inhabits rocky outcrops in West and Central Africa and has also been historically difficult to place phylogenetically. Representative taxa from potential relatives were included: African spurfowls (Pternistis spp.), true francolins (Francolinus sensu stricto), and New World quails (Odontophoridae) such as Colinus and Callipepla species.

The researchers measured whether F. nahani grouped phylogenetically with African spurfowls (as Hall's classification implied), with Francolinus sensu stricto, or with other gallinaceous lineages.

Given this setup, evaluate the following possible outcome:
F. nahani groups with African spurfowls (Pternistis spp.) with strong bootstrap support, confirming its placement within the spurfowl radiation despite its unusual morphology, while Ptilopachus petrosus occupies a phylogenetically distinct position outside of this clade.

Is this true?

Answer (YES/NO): NO